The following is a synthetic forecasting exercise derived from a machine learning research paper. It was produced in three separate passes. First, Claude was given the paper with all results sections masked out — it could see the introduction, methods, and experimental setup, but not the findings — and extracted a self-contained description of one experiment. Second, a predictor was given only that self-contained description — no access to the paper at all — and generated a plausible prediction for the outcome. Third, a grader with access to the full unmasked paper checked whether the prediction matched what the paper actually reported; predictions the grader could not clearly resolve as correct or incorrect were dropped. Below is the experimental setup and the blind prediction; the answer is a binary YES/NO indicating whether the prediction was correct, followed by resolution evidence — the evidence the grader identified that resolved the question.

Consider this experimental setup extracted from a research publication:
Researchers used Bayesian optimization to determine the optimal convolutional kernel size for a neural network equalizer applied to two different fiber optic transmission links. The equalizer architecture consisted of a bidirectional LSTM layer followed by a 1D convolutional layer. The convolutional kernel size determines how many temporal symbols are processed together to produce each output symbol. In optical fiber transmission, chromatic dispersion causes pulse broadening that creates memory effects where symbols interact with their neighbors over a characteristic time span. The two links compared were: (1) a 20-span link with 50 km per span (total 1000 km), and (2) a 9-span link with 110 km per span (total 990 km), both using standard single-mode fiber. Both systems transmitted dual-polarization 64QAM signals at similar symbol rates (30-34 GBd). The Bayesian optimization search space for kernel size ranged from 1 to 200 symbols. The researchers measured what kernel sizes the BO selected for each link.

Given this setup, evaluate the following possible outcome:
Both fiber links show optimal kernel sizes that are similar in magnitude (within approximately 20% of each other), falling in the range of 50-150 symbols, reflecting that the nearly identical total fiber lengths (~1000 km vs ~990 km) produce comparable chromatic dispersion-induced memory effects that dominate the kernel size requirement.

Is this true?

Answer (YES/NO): NO